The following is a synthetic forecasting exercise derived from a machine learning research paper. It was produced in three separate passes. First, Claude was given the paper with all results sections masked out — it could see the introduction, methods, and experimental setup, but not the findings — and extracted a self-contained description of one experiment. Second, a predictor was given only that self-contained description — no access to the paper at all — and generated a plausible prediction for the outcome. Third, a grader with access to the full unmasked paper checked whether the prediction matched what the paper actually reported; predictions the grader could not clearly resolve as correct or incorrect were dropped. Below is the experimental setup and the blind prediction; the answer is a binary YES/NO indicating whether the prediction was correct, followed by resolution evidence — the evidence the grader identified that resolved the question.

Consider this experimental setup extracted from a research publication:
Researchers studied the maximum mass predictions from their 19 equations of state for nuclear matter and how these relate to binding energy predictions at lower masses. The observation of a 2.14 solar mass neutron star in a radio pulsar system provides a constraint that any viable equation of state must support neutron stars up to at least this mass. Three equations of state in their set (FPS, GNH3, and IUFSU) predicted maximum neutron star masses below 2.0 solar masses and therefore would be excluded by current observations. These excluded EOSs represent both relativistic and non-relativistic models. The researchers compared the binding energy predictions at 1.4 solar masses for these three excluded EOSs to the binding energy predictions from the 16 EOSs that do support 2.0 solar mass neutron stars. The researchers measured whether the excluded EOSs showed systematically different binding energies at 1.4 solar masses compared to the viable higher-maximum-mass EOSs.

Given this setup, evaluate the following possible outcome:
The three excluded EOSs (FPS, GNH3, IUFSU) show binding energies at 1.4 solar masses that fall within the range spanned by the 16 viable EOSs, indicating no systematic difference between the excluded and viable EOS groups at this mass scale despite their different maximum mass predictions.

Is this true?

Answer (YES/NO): NO